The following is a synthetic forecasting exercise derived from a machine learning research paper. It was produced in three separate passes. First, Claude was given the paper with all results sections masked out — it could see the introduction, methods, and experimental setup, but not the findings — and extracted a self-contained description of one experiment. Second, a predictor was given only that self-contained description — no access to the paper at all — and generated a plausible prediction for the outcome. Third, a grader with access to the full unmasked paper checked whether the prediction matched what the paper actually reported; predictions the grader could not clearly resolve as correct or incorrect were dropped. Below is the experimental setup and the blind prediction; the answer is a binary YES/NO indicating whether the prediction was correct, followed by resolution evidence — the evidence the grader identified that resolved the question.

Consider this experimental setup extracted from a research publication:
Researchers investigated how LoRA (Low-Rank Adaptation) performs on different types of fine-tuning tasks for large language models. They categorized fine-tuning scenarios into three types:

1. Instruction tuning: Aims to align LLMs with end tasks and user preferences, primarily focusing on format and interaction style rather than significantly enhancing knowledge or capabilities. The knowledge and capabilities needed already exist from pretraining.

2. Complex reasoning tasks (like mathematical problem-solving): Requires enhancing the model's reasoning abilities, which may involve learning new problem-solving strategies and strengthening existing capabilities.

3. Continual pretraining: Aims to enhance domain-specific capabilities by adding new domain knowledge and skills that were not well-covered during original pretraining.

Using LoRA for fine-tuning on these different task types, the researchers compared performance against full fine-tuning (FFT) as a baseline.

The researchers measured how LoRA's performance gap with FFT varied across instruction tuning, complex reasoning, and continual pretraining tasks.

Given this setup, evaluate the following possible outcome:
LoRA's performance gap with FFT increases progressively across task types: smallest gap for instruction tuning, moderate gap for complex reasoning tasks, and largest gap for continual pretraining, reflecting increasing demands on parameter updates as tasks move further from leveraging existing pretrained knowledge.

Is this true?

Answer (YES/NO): YES